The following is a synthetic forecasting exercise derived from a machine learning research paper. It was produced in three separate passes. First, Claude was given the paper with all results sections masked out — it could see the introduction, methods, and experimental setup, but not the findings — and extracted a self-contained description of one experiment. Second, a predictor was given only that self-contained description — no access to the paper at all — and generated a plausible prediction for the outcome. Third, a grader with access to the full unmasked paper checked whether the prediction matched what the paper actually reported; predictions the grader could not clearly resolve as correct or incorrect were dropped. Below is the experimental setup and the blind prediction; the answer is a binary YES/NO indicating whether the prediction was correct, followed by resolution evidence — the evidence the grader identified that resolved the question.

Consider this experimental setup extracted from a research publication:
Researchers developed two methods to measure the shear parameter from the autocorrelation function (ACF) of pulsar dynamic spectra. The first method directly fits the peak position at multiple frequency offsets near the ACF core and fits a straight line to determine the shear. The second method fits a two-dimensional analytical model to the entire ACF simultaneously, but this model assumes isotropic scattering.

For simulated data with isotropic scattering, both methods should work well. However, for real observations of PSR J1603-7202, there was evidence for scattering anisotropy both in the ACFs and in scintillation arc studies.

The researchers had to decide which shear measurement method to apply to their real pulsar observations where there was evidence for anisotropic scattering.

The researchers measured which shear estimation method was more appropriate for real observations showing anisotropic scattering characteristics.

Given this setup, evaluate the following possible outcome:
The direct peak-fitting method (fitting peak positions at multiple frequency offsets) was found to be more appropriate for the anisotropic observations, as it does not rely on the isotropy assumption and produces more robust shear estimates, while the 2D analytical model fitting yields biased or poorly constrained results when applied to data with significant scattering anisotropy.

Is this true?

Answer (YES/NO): YES